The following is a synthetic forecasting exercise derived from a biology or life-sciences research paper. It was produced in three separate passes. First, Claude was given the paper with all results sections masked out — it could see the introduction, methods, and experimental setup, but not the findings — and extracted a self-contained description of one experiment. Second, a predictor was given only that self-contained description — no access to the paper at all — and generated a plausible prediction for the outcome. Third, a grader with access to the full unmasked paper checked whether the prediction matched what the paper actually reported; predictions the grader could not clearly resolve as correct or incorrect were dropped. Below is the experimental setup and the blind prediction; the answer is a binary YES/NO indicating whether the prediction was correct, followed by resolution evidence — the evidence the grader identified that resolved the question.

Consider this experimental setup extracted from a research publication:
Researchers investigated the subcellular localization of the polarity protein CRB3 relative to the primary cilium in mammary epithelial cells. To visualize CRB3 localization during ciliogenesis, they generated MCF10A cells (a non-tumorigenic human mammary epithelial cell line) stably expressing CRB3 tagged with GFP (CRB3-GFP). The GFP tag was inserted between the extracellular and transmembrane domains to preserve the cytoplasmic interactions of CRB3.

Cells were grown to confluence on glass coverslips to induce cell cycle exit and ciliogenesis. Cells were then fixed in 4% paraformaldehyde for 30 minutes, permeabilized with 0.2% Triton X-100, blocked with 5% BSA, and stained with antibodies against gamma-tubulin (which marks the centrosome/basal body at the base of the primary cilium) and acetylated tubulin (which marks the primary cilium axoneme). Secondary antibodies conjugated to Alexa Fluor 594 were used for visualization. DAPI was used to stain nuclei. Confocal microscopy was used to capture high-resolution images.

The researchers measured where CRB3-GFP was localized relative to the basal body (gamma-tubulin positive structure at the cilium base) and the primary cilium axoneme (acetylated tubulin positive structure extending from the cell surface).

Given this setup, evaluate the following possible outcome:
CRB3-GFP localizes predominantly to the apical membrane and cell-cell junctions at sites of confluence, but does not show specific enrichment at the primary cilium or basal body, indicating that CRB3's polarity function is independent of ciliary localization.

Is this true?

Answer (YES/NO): NO